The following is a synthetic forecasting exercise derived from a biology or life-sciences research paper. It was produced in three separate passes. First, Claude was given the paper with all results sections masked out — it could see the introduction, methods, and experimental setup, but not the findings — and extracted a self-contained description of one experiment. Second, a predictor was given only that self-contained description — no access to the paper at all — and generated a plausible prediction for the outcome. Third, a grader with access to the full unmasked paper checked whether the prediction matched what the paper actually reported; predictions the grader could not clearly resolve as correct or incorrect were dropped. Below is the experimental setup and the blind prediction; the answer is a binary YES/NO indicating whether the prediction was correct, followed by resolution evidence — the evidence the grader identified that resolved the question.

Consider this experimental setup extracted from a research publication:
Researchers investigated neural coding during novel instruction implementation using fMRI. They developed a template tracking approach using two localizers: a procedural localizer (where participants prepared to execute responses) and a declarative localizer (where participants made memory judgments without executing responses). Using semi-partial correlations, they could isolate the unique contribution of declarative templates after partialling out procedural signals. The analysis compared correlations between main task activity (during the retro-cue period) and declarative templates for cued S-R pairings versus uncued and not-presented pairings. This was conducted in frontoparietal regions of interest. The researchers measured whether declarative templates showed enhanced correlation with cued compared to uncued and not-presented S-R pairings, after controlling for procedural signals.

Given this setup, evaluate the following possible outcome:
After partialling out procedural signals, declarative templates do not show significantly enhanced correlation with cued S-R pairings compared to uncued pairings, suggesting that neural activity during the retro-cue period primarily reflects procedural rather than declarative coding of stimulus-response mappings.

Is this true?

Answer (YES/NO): NO